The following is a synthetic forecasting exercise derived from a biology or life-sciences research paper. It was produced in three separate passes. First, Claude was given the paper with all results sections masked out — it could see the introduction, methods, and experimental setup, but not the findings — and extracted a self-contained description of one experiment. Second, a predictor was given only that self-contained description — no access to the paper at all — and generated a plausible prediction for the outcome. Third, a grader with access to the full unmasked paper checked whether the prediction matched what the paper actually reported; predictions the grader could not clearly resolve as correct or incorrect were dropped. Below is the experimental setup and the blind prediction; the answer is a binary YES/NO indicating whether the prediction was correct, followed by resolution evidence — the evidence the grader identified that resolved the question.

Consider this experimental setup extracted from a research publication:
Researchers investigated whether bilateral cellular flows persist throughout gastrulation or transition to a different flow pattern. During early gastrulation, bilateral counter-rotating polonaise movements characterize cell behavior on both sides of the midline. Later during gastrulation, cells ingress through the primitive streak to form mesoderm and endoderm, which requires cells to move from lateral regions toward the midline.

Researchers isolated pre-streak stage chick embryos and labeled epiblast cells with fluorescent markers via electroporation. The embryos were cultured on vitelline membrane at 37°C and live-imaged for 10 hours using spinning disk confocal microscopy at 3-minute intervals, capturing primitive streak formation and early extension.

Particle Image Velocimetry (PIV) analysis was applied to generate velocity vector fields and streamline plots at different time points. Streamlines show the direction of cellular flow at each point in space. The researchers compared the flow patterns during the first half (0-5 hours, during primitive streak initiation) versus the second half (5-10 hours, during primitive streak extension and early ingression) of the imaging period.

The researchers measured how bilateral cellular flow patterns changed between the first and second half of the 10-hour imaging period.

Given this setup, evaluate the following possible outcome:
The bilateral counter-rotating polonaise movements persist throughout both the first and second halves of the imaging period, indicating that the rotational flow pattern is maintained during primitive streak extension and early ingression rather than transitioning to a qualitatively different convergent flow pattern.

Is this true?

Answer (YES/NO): YES